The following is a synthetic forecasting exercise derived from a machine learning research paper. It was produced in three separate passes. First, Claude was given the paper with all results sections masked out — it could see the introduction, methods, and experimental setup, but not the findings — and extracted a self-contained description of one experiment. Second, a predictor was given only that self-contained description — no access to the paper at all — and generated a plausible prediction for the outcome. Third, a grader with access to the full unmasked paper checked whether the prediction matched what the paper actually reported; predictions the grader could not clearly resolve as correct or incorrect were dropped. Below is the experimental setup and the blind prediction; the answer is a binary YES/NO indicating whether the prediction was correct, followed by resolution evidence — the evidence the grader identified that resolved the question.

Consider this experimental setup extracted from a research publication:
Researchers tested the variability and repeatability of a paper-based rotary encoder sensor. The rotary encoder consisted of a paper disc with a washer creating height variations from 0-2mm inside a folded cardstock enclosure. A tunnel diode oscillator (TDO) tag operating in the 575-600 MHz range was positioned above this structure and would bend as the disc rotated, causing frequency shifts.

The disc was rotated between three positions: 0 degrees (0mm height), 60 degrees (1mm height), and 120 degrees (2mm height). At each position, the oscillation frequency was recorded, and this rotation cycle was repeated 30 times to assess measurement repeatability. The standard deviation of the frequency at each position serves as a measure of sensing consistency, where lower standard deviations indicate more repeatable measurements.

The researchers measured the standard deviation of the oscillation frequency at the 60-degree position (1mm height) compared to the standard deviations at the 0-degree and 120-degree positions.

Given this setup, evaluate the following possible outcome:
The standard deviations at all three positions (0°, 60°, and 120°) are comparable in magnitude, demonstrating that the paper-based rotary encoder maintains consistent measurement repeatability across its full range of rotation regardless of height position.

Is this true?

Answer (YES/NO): NO